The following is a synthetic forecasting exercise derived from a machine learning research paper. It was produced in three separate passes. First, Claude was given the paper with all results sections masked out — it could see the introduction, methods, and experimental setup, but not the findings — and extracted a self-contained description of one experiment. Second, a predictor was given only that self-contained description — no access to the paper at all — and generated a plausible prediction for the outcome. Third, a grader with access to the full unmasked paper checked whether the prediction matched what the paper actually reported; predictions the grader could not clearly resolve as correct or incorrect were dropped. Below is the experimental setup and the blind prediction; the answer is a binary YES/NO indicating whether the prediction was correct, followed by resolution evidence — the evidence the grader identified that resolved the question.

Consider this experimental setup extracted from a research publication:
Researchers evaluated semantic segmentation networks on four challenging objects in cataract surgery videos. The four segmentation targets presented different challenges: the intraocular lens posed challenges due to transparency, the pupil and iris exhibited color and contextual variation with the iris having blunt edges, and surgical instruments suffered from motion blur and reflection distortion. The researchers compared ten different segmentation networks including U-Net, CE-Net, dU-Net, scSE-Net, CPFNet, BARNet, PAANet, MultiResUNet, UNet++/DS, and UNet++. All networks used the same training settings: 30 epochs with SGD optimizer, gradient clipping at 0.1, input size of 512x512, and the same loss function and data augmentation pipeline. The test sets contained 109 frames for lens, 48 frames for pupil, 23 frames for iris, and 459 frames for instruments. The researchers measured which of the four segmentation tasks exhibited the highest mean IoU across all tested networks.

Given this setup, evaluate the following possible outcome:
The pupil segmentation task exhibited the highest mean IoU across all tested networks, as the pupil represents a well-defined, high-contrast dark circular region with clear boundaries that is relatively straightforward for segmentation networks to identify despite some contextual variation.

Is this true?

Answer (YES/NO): YES